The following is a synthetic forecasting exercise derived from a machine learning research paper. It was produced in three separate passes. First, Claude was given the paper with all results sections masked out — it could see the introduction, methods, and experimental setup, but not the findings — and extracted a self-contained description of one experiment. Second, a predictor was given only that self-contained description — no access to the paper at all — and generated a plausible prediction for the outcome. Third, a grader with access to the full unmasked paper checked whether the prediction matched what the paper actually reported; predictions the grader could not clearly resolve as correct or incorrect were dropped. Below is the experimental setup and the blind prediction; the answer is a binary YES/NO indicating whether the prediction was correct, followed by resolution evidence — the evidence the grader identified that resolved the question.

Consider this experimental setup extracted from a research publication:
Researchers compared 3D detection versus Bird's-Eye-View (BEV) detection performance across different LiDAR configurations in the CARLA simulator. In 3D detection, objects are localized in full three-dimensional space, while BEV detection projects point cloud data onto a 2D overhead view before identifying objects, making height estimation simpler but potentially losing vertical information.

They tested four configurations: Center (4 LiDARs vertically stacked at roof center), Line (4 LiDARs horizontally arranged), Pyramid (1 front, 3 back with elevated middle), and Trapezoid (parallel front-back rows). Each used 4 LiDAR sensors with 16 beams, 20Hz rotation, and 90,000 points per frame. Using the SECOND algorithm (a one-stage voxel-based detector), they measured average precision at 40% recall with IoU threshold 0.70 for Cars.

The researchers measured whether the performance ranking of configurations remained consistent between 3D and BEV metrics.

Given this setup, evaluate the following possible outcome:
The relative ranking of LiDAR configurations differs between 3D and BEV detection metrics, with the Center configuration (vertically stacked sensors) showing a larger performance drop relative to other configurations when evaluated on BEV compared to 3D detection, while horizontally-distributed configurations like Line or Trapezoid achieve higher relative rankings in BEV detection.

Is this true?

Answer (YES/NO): NO